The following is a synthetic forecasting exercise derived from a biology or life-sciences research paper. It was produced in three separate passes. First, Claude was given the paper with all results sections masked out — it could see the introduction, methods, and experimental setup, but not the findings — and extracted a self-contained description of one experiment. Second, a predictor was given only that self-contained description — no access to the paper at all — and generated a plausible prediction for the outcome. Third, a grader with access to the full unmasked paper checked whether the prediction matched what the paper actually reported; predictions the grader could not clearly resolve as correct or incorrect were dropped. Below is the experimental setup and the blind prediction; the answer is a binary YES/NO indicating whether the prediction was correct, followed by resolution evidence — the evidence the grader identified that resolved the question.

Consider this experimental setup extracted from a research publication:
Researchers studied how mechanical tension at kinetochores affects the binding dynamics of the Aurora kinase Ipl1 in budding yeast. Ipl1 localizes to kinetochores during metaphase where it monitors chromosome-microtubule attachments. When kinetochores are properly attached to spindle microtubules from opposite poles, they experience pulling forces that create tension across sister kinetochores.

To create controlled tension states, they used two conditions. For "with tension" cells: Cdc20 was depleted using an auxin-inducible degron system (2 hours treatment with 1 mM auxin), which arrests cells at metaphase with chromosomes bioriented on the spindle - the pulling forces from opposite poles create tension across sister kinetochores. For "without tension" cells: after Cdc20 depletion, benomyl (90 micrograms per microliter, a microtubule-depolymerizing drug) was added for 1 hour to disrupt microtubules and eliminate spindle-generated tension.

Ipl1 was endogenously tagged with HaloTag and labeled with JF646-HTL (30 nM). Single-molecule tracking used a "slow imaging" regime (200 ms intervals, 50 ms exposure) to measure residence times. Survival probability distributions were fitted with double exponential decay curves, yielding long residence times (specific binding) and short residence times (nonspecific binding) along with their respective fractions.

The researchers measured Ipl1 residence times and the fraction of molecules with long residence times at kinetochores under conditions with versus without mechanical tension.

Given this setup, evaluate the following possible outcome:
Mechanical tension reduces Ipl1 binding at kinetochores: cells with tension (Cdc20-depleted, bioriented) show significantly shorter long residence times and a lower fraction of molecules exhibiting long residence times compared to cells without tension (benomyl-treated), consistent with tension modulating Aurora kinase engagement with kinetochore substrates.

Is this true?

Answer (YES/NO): NO